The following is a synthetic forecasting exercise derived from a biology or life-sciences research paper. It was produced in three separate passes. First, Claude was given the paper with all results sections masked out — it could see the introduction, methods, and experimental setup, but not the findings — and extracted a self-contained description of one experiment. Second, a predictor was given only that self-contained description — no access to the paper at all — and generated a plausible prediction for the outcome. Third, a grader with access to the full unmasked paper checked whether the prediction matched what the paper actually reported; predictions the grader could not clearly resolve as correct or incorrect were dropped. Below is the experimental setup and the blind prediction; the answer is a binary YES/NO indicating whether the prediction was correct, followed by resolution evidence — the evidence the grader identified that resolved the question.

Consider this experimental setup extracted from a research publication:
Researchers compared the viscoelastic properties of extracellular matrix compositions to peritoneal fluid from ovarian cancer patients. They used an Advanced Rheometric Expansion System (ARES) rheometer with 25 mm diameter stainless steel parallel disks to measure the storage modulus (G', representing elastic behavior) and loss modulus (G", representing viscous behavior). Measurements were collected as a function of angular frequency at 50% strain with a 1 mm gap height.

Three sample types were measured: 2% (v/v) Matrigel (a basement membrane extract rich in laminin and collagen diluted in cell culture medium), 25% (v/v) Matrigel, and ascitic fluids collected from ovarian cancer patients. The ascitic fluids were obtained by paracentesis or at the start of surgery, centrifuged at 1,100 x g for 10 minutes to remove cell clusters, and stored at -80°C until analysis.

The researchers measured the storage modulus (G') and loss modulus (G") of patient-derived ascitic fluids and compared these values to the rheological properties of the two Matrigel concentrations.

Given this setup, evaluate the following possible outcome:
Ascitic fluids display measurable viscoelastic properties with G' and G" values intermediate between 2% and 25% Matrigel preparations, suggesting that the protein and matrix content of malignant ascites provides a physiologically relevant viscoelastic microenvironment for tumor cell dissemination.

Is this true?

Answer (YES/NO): NO